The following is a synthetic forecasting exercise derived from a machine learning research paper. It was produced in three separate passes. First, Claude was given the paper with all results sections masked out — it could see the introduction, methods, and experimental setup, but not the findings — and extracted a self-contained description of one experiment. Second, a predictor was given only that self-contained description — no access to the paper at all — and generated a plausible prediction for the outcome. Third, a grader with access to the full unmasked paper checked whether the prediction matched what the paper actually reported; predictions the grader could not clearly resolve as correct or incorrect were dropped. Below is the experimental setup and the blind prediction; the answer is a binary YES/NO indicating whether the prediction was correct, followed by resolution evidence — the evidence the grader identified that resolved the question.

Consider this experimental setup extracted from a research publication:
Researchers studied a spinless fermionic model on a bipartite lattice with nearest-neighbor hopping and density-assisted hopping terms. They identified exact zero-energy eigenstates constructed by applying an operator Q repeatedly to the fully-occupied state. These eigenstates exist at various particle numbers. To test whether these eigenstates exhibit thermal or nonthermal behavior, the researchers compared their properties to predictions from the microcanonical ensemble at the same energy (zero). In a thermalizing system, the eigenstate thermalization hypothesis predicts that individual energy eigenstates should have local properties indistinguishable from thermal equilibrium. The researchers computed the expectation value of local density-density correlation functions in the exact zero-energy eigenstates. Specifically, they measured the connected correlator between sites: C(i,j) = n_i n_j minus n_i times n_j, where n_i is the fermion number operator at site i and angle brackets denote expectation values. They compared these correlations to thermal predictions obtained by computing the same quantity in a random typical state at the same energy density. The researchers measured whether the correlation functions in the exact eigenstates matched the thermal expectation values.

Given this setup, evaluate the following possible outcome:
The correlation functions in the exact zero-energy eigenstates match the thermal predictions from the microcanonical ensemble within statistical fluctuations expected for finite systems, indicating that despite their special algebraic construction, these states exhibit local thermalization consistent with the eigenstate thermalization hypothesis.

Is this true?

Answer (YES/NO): NO